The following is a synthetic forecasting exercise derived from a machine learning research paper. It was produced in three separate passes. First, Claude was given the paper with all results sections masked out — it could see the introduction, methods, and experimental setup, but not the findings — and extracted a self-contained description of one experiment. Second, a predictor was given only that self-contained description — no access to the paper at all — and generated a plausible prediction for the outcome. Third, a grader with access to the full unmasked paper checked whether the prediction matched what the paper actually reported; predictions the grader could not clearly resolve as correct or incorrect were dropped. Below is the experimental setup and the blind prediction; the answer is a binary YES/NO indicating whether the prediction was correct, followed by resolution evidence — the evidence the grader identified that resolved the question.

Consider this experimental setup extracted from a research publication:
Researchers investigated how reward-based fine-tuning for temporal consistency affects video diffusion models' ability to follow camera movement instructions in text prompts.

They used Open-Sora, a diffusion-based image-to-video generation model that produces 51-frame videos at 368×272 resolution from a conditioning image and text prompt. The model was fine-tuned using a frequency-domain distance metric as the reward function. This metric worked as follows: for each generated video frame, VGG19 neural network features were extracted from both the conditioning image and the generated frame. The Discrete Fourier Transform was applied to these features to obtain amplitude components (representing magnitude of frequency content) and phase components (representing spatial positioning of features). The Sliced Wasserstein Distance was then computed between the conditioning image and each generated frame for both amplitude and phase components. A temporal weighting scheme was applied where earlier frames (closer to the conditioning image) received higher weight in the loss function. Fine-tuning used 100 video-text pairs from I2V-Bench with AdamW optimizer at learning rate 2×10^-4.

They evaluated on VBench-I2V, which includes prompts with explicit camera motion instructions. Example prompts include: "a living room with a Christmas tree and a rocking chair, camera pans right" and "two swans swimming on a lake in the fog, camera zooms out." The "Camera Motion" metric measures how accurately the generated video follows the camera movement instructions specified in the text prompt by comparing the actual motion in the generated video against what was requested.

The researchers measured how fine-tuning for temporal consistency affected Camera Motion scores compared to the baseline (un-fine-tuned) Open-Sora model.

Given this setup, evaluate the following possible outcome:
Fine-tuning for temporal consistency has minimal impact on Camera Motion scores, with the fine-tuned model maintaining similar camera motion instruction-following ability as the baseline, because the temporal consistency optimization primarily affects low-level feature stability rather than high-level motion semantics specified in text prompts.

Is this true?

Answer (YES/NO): NO